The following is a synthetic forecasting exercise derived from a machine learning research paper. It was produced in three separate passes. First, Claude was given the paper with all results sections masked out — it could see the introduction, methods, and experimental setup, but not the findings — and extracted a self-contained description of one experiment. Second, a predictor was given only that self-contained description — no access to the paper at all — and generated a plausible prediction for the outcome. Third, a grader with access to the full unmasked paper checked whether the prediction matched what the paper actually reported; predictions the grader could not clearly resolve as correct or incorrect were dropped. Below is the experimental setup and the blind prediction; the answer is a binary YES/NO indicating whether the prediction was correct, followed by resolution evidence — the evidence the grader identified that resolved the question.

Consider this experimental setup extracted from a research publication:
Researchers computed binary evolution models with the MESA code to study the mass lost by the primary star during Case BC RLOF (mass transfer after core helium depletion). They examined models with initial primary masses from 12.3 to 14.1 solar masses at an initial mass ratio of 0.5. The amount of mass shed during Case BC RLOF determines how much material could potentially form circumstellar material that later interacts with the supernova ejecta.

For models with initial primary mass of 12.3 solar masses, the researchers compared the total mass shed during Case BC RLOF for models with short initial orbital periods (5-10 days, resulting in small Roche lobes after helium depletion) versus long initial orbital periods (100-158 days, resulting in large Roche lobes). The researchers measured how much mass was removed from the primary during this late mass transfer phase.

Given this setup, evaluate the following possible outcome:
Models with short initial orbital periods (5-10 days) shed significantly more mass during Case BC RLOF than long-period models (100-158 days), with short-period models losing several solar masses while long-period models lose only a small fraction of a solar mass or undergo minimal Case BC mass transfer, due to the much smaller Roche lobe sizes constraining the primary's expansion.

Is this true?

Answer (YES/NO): NO